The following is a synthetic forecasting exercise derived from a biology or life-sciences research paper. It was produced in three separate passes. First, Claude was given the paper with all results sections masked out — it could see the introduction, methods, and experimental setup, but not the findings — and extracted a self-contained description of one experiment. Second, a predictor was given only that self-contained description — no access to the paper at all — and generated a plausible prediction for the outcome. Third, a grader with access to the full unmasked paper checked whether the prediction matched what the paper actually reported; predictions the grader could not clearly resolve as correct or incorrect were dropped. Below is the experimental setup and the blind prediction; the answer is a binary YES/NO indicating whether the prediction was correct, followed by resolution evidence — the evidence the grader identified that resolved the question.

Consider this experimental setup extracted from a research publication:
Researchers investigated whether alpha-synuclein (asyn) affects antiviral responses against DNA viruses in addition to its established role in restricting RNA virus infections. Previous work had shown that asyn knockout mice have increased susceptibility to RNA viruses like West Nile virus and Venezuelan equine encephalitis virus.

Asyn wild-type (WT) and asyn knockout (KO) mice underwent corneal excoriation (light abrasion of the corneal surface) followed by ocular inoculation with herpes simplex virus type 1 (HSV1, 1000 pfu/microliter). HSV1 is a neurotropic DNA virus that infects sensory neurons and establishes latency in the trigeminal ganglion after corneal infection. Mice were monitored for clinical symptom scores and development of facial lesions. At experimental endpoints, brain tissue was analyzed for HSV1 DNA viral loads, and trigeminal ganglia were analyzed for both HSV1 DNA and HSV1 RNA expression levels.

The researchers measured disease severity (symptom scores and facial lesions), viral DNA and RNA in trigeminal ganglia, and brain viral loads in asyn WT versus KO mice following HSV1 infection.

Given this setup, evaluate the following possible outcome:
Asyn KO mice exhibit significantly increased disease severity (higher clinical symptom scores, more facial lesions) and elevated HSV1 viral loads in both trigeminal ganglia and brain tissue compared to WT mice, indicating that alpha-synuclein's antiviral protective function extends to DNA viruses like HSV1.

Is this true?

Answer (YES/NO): NO